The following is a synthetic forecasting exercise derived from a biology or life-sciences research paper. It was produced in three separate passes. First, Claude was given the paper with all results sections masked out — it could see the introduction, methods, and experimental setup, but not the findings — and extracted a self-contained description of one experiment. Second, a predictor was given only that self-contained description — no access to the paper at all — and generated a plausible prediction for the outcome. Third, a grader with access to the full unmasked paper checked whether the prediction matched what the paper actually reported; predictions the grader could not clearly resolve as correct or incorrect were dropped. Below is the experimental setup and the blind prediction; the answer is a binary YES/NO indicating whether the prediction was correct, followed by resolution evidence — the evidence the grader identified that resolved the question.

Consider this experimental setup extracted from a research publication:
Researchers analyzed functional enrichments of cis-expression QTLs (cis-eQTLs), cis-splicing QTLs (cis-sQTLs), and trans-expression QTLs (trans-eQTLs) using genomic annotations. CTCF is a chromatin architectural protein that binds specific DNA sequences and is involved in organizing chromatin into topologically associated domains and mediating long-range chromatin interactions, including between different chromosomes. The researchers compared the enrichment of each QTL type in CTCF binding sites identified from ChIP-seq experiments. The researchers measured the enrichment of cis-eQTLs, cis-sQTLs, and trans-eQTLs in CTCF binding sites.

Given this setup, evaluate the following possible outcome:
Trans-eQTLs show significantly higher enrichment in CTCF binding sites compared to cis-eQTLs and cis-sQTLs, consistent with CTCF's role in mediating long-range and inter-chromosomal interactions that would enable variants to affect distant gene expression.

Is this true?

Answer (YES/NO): YES